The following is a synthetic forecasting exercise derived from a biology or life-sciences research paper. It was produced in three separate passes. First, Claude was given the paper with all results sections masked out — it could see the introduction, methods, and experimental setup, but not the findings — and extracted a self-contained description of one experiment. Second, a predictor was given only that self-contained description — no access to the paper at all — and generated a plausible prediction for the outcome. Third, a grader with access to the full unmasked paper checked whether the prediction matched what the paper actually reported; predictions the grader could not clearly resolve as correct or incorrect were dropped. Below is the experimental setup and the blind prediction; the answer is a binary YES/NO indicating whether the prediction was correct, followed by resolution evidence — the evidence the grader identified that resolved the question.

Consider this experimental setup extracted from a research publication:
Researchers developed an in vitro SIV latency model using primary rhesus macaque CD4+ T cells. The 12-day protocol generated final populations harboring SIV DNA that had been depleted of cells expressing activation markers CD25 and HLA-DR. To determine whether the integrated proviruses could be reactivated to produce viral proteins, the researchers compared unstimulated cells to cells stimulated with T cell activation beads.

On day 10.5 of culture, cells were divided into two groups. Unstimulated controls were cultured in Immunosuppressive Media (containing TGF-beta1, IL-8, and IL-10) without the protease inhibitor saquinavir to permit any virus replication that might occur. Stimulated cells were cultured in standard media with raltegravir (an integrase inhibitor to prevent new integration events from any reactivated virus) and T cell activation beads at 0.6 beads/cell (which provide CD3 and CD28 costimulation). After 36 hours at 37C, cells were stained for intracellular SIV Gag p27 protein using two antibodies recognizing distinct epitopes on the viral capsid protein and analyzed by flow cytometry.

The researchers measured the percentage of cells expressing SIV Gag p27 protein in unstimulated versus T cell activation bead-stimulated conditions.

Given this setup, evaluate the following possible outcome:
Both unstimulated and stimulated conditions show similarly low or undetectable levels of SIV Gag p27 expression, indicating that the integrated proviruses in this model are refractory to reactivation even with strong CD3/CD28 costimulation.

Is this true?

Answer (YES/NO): NO